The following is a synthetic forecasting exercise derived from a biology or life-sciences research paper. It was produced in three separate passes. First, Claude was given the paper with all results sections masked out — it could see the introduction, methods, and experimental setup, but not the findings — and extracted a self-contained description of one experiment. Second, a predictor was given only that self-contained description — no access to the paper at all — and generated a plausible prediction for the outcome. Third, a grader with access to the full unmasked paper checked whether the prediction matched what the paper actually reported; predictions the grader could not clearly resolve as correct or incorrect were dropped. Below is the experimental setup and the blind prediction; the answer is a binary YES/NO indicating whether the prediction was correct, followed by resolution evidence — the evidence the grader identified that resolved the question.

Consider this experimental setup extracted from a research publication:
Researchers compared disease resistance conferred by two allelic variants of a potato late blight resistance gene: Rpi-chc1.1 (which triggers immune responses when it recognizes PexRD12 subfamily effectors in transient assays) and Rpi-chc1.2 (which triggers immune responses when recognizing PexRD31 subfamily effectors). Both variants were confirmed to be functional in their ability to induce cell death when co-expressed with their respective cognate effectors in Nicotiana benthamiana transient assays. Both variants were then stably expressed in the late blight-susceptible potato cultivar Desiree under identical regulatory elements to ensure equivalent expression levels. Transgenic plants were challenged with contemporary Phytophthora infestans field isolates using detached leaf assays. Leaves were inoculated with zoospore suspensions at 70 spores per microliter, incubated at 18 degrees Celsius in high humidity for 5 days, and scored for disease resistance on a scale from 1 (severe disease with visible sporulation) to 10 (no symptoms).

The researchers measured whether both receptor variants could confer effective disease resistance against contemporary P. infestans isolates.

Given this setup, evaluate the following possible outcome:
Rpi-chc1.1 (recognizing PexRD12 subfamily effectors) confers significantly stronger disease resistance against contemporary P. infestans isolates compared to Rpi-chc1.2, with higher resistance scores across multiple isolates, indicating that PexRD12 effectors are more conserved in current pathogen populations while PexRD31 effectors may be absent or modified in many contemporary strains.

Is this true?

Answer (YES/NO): YES